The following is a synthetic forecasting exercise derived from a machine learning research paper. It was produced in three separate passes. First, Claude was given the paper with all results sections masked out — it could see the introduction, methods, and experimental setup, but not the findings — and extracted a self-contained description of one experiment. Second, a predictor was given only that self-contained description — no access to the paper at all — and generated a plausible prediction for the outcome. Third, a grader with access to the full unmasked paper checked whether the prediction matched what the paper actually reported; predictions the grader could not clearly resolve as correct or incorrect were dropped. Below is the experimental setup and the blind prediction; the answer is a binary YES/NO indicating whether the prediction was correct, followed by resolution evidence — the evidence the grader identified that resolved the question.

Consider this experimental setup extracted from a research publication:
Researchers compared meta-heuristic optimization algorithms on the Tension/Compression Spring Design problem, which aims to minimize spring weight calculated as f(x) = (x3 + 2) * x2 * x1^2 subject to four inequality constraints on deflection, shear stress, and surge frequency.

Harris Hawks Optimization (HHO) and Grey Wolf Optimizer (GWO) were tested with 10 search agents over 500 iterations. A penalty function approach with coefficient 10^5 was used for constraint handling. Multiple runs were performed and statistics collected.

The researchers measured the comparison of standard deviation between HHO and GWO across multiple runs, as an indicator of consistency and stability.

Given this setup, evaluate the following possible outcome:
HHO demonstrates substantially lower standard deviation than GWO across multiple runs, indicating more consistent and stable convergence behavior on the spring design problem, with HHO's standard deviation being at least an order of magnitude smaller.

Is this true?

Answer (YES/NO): NO